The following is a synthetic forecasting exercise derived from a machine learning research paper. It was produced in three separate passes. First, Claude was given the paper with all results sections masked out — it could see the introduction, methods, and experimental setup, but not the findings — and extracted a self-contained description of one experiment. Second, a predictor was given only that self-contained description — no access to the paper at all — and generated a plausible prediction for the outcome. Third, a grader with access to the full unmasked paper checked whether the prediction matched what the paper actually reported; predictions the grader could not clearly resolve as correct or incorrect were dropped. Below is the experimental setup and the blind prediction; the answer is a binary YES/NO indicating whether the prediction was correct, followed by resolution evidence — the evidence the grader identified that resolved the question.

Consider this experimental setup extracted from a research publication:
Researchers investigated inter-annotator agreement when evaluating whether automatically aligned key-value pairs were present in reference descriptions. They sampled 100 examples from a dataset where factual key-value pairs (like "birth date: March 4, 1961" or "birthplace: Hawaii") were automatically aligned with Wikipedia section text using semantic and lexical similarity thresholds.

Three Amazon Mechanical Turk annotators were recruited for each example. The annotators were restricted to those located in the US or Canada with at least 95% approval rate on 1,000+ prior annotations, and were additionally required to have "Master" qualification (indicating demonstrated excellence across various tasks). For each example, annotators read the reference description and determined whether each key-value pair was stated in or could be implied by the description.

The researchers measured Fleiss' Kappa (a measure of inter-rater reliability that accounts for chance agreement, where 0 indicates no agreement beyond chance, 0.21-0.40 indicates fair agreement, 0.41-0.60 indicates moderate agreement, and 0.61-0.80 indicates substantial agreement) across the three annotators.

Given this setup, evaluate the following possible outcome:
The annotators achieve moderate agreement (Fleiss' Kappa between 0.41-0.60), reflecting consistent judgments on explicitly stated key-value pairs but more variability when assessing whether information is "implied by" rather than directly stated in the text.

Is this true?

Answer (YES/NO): YES